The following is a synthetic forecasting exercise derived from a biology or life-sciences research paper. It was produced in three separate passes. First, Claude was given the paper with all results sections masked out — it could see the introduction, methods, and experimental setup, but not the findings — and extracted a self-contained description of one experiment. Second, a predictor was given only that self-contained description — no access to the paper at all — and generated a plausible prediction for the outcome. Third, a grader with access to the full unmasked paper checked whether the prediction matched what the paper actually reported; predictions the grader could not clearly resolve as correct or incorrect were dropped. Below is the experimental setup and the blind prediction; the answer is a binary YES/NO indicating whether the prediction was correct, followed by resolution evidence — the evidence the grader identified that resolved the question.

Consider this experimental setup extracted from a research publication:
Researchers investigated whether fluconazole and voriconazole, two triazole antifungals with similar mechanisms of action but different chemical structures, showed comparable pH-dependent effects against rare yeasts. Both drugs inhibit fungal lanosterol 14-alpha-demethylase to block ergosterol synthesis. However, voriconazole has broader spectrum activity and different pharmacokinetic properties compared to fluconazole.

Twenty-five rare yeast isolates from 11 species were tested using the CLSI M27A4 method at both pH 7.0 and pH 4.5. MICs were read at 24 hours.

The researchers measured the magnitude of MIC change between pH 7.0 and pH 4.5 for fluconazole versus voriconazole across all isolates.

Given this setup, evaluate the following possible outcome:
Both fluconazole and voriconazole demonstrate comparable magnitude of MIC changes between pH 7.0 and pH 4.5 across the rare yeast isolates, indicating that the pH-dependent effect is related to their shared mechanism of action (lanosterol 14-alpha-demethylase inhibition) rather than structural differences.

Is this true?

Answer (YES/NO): NO